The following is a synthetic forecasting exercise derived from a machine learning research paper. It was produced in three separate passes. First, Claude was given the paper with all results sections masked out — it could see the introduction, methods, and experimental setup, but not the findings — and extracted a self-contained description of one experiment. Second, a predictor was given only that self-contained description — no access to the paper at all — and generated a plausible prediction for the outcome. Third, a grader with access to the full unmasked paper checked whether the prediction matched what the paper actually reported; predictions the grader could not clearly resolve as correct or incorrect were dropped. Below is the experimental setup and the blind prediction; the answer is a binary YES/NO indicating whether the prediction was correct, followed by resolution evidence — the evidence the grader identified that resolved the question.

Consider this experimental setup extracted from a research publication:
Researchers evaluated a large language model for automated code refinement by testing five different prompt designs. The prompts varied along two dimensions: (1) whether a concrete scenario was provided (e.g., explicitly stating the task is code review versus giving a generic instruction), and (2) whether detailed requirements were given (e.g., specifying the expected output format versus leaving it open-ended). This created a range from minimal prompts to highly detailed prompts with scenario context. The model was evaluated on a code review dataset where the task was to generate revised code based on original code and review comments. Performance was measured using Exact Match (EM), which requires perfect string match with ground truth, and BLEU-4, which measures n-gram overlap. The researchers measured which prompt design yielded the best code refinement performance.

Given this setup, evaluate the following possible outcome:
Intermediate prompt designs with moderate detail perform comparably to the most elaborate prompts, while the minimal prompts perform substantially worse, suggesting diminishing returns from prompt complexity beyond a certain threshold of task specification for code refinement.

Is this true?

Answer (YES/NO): NO